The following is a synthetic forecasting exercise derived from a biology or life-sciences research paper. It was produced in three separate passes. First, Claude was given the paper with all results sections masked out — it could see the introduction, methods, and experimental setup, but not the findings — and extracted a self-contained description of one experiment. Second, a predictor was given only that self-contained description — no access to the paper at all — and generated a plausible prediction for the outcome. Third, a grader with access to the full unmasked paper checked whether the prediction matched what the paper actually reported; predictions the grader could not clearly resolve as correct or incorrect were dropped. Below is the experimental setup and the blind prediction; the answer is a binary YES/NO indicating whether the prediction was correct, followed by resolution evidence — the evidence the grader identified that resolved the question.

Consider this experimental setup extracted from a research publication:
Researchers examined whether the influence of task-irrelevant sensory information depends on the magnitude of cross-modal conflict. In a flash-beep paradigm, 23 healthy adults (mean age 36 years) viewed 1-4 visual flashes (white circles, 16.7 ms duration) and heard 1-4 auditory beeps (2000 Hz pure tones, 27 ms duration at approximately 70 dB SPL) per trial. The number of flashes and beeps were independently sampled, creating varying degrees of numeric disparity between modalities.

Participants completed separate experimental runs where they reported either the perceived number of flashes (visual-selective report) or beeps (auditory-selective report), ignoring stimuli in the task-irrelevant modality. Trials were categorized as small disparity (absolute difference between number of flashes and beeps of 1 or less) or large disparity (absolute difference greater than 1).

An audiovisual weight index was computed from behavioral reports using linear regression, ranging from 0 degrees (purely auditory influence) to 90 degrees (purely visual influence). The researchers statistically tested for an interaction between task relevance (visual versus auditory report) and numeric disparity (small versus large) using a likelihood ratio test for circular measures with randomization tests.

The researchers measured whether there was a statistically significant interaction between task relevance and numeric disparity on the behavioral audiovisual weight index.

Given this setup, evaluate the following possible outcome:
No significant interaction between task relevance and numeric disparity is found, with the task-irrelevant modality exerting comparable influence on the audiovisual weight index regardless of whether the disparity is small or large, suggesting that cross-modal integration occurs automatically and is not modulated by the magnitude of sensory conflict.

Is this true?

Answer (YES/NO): NO